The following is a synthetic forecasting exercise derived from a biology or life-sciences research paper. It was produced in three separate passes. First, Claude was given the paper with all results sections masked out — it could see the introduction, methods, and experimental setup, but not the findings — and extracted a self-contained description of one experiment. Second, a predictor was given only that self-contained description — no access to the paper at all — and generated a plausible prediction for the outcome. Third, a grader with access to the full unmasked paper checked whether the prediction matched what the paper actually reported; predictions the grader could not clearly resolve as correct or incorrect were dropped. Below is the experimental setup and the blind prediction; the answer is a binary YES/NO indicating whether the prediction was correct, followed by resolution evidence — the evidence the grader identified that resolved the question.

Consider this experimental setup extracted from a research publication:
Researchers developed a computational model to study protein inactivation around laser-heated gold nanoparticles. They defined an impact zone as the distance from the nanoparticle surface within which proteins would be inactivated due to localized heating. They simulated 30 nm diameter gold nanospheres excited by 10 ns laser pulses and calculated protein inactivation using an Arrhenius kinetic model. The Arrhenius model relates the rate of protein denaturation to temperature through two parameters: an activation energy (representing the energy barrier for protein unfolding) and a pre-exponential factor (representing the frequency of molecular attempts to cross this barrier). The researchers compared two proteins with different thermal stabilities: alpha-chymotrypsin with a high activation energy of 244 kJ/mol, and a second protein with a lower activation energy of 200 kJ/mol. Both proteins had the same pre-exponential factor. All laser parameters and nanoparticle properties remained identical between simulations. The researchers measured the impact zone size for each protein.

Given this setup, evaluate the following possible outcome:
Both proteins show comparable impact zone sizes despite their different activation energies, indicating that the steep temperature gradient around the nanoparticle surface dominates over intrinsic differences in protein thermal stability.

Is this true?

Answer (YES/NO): NO